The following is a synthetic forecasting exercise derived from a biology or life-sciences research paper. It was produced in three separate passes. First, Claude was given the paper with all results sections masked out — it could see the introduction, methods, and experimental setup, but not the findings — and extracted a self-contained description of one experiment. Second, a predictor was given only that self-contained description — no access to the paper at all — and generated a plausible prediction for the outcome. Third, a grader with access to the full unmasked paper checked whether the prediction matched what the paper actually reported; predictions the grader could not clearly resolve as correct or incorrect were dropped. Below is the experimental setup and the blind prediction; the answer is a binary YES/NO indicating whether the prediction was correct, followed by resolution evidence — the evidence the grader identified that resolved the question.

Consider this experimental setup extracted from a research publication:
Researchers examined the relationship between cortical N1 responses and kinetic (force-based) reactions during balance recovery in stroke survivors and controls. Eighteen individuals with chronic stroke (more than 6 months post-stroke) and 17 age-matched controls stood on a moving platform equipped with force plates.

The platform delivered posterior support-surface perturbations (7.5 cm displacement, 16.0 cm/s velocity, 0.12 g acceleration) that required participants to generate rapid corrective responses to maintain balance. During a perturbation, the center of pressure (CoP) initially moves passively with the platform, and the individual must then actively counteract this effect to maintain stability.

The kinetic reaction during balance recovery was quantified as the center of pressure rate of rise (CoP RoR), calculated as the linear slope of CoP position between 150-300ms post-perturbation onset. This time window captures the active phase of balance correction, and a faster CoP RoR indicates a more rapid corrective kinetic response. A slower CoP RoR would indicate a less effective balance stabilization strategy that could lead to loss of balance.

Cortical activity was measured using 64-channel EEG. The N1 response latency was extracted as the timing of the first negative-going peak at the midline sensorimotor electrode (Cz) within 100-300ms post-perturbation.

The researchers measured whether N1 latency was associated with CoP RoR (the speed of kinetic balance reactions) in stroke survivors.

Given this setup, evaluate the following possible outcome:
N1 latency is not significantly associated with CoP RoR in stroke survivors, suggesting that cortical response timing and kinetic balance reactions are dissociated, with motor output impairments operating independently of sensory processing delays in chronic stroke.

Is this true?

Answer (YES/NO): NO